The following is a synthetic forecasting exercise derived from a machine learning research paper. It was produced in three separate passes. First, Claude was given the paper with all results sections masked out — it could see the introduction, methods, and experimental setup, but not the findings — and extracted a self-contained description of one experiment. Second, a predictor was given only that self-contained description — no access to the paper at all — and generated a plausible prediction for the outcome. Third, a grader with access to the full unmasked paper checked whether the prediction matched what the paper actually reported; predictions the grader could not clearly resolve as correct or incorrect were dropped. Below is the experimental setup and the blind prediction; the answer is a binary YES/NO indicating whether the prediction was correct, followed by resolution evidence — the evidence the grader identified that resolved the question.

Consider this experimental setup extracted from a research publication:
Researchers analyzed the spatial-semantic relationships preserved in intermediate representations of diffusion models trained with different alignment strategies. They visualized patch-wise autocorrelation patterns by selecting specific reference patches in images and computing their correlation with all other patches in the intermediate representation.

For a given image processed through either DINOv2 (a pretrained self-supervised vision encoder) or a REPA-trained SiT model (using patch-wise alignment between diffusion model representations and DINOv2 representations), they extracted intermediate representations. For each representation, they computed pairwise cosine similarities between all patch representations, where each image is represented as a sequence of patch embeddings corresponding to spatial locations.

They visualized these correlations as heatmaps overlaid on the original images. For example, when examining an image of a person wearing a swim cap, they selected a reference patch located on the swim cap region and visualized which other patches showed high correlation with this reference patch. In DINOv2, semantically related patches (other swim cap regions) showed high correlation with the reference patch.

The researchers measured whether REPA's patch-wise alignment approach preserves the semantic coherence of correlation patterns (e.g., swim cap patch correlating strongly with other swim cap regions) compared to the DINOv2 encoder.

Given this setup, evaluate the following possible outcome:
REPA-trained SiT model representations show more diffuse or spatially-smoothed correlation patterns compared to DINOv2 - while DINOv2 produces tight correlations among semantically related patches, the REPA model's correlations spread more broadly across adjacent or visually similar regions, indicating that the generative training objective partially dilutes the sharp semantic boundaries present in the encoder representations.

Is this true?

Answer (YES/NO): NO